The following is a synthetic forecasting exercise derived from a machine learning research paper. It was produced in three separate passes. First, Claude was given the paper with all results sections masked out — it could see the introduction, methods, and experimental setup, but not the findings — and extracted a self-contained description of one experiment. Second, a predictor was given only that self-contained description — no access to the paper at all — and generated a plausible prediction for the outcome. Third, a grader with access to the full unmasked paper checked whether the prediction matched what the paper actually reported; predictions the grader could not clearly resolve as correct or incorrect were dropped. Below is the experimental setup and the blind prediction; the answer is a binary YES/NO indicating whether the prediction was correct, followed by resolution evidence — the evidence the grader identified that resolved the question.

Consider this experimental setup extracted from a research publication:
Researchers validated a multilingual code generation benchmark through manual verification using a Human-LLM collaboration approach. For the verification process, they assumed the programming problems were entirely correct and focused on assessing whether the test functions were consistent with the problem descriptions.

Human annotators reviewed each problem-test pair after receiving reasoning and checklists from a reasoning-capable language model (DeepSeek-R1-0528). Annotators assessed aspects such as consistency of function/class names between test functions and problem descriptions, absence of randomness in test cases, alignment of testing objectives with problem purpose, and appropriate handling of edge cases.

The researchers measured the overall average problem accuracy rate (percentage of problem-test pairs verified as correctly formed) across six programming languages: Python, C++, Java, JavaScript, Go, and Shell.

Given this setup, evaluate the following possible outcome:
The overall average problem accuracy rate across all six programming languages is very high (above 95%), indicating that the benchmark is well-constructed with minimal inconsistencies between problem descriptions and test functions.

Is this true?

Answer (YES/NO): NO